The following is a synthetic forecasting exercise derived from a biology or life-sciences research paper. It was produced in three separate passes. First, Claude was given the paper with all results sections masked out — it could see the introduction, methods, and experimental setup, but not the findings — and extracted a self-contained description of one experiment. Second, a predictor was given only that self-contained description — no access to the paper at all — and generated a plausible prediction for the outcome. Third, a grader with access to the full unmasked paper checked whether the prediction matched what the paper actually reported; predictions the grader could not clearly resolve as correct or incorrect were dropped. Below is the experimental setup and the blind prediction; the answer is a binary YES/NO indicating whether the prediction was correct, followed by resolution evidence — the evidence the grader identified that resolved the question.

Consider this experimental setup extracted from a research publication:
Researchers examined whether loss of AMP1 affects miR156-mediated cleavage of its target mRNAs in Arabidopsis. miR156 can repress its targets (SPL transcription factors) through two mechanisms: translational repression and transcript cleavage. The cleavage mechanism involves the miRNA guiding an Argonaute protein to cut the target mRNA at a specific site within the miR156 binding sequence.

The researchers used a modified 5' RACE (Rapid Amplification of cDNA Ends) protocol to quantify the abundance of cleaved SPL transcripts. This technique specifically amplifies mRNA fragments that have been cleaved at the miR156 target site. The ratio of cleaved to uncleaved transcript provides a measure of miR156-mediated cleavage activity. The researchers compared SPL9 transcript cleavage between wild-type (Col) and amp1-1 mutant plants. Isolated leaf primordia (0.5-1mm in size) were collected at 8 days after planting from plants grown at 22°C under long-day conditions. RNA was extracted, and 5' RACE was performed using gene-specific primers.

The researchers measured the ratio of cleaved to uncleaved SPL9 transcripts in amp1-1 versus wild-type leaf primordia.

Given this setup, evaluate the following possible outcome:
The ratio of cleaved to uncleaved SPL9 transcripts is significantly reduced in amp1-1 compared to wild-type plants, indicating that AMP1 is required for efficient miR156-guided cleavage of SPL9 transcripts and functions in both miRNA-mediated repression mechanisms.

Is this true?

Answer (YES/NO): NO